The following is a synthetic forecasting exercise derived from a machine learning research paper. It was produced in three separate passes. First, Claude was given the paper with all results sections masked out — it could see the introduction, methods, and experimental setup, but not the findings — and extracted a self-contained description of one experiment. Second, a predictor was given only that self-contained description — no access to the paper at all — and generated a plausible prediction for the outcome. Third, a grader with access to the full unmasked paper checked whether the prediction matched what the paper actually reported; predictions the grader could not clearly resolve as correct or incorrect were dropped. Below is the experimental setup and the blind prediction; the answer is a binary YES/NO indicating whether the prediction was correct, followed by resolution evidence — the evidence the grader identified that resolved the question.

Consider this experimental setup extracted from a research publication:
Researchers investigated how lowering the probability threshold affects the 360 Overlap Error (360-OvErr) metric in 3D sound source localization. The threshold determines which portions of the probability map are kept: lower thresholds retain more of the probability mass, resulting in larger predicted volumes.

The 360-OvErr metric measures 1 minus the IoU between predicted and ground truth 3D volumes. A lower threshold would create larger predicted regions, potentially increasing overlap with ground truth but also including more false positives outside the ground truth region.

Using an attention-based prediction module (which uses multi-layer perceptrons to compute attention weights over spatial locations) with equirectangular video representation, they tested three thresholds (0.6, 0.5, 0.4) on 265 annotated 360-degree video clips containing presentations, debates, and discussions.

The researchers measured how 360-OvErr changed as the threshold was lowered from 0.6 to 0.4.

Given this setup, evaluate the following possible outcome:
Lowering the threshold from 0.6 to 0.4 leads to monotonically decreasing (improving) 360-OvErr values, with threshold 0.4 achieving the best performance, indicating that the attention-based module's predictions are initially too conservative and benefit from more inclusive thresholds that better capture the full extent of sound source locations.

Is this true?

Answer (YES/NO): NO